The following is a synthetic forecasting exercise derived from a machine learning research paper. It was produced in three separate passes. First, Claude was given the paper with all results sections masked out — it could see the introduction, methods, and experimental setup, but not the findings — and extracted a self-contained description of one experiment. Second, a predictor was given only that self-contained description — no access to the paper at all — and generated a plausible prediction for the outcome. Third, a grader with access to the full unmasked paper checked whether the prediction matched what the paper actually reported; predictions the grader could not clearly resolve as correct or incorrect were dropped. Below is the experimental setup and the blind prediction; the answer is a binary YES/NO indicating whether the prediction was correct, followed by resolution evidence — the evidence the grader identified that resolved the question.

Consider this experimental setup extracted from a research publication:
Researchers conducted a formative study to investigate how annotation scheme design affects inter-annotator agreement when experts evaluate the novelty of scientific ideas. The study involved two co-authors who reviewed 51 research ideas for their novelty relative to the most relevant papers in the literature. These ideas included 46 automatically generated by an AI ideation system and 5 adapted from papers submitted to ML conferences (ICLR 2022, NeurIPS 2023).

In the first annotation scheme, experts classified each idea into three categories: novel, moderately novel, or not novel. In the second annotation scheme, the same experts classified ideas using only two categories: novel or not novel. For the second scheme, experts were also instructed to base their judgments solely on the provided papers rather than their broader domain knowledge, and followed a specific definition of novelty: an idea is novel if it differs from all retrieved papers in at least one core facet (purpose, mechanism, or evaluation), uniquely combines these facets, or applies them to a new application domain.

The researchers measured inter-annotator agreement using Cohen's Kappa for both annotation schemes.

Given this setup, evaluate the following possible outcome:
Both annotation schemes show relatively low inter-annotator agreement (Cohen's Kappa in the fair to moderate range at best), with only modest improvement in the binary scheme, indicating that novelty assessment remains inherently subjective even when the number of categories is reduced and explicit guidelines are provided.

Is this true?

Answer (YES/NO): NO